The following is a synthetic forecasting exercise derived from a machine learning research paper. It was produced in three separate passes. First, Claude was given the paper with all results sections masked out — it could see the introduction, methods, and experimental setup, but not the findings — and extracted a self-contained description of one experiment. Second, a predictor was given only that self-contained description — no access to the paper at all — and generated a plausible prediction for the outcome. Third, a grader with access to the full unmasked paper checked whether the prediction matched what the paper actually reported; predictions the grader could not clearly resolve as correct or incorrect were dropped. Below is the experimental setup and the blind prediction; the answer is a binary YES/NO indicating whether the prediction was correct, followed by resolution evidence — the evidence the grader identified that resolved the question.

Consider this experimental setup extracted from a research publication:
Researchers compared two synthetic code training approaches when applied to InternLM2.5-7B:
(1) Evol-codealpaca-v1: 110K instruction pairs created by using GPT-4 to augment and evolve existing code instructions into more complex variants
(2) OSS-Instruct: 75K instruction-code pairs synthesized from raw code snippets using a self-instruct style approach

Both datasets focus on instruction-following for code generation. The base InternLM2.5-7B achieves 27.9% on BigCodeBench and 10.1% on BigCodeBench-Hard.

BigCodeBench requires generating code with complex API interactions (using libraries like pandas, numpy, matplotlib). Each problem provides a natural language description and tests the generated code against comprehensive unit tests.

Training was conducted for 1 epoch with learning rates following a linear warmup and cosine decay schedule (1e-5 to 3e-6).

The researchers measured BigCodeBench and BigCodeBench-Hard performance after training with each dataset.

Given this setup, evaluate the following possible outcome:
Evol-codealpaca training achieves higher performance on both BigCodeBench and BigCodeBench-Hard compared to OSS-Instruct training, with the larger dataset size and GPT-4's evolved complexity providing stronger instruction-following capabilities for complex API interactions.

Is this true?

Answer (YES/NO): NO